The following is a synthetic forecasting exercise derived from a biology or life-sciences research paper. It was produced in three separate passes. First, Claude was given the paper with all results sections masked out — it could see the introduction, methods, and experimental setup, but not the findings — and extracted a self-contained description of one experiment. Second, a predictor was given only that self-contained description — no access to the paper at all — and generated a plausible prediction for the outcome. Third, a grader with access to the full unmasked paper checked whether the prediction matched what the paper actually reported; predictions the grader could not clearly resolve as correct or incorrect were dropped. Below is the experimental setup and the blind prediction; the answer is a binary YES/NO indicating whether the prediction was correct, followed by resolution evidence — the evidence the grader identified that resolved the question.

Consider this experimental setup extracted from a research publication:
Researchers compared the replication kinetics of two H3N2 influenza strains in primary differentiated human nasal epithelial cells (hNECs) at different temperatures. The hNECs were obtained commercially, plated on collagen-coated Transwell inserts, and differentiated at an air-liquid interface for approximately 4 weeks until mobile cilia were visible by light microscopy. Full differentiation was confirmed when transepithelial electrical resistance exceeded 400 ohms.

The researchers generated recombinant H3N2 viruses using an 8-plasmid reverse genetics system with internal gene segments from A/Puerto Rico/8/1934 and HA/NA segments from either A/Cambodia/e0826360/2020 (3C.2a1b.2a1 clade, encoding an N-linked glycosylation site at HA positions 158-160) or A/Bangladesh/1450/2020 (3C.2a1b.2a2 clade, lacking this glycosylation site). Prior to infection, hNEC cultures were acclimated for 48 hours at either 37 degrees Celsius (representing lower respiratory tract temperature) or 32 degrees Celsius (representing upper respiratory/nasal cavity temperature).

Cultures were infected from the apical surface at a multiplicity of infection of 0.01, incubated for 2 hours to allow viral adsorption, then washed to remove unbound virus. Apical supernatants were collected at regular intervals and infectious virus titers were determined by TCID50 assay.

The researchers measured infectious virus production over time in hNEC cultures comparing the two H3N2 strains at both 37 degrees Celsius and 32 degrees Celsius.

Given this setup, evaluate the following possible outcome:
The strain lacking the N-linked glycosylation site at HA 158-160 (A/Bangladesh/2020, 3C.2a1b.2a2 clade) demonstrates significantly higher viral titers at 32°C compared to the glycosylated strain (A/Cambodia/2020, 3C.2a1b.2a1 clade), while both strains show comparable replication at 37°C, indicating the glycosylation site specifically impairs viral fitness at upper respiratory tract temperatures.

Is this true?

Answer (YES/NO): NO